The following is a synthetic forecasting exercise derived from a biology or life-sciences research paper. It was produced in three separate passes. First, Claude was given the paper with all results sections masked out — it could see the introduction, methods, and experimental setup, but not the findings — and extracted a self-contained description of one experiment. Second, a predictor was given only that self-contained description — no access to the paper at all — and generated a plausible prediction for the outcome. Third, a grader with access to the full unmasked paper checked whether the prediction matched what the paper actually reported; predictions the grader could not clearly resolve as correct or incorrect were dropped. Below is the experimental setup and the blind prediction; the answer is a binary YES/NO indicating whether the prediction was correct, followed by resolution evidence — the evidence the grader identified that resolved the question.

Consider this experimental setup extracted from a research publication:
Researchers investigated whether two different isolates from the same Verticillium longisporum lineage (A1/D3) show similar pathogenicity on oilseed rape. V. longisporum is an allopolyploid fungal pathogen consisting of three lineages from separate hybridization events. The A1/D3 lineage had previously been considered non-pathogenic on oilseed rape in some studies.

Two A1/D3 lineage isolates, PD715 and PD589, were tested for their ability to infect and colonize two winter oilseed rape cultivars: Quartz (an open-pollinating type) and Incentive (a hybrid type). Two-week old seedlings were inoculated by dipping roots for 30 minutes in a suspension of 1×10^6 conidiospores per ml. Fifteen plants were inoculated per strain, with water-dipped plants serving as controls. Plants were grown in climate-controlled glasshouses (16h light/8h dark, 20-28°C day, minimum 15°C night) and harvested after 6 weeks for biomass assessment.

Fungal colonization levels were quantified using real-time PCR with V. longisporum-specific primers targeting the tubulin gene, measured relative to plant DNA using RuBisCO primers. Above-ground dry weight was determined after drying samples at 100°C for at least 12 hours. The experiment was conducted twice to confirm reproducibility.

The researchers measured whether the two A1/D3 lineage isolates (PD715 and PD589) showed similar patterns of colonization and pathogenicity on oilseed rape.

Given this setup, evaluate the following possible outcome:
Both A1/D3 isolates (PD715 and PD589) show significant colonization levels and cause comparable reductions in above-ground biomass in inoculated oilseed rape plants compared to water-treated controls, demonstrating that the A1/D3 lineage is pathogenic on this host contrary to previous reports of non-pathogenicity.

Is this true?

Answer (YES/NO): NO